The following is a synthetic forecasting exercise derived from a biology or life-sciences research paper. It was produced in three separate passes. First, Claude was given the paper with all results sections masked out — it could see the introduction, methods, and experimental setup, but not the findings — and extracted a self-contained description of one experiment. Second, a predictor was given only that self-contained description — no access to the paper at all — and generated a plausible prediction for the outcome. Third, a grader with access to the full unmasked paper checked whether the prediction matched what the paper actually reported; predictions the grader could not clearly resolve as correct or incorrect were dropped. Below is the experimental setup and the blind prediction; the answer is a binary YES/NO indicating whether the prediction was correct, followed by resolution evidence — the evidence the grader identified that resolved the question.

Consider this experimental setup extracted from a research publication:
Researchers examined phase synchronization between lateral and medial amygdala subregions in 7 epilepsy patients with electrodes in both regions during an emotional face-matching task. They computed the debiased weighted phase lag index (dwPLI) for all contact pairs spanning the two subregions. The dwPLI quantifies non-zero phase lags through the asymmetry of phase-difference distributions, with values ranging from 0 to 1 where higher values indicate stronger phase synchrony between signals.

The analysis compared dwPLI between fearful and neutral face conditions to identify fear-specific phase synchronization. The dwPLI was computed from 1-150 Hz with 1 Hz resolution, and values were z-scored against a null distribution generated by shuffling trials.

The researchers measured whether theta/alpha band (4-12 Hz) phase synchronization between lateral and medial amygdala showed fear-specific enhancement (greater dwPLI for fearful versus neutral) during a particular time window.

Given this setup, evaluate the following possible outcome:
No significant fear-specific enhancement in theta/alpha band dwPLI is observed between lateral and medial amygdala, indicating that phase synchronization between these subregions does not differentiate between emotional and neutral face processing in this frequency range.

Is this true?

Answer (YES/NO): NO